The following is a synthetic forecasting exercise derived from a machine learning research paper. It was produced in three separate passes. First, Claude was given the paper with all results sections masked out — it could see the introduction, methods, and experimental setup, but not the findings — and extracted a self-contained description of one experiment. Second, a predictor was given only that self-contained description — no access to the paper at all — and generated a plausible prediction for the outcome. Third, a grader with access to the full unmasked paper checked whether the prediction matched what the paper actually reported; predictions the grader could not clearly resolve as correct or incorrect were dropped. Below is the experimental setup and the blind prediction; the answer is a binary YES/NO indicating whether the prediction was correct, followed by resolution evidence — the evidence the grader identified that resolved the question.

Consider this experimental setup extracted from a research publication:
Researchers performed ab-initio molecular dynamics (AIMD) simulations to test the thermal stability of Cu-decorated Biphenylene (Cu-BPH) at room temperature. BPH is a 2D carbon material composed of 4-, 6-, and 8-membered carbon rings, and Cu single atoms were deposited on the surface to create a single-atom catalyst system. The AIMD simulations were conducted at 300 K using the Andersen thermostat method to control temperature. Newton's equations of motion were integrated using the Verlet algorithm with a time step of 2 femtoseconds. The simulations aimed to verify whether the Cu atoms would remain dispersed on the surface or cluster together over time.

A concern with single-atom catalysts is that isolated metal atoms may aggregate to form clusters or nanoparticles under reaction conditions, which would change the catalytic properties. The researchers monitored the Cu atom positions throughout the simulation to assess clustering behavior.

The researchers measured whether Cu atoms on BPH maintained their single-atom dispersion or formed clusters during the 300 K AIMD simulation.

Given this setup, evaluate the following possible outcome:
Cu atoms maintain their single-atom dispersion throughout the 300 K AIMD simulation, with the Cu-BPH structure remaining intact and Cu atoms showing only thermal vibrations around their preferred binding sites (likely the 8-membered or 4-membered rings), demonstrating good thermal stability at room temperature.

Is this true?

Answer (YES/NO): NO